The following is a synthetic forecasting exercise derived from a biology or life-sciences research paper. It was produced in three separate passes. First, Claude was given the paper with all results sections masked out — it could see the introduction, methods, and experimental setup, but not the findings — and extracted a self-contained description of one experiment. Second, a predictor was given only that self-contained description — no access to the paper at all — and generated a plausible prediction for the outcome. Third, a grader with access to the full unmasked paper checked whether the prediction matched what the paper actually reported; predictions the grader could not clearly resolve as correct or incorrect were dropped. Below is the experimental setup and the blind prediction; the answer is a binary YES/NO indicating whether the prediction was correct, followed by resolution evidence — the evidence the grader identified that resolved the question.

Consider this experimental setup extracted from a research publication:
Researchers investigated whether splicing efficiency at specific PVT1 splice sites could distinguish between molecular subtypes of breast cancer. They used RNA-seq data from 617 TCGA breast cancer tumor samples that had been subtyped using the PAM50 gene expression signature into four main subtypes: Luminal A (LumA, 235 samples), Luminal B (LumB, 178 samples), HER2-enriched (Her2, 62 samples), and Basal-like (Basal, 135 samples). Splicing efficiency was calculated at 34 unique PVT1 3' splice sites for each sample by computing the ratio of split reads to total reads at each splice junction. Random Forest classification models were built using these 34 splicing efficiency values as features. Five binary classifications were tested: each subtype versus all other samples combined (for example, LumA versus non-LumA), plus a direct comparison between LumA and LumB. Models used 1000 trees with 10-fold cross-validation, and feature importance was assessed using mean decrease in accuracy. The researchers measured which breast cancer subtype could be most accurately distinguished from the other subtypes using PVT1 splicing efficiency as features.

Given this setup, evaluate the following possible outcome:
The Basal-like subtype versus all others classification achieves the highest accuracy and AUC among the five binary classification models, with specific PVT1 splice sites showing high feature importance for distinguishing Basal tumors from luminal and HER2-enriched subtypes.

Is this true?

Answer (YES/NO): NO